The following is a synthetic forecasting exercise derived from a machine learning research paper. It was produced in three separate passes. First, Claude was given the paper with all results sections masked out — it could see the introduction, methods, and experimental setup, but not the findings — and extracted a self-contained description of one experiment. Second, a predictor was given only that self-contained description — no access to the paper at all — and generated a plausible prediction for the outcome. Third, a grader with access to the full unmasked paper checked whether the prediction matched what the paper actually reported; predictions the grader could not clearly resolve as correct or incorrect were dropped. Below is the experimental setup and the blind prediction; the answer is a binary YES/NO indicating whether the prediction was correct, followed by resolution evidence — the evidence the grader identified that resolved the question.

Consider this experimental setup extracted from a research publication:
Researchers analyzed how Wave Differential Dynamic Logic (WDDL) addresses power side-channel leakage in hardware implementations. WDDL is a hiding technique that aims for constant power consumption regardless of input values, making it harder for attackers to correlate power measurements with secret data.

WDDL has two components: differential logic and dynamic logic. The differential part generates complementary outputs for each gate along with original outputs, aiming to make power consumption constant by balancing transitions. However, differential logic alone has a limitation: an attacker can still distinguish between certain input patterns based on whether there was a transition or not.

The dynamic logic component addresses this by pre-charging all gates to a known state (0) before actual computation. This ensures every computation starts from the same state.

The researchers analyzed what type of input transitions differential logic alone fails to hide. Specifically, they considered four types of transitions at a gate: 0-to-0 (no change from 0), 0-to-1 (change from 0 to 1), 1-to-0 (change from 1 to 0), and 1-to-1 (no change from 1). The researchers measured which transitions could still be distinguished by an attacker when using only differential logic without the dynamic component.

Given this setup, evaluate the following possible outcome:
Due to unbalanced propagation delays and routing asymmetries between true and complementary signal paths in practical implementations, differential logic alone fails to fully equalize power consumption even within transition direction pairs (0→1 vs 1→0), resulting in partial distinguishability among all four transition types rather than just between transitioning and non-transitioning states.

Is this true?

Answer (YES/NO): NO